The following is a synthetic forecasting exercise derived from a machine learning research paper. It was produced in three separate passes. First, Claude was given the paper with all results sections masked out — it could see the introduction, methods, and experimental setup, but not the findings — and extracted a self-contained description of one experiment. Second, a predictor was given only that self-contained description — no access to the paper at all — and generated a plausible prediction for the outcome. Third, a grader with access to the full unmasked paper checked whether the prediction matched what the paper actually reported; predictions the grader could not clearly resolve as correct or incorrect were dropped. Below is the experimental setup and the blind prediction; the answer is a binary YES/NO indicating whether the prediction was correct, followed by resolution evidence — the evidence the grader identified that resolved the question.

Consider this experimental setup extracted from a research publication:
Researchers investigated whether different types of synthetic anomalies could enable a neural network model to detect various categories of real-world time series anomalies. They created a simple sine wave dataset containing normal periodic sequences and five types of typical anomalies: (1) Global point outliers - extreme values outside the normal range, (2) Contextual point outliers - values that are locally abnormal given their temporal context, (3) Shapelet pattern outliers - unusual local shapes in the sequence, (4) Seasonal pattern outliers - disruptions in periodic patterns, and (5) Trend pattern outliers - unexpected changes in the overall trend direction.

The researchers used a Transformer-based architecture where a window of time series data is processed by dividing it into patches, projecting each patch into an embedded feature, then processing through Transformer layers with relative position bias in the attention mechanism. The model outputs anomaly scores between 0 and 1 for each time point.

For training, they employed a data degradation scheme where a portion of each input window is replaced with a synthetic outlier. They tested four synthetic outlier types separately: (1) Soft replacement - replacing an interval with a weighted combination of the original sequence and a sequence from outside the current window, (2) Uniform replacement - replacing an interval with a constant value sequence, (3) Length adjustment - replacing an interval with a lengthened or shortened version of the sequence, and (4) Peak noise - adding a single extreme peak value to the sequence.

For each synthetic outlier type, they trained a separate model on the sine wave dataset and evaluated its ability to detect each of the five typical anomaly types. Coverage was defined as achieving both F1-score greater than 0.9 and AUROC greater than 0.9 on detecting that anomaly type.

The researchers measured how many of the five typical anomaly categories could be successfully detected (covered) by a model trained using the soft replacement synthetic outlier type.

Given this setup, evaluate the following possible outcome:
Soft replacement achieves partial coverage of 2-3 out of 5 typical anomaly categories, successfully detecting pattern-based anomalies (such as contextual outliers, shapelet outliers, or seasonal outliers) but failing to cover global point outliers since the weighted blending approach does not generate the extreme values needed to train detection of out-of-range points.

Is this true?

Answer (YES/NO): NO